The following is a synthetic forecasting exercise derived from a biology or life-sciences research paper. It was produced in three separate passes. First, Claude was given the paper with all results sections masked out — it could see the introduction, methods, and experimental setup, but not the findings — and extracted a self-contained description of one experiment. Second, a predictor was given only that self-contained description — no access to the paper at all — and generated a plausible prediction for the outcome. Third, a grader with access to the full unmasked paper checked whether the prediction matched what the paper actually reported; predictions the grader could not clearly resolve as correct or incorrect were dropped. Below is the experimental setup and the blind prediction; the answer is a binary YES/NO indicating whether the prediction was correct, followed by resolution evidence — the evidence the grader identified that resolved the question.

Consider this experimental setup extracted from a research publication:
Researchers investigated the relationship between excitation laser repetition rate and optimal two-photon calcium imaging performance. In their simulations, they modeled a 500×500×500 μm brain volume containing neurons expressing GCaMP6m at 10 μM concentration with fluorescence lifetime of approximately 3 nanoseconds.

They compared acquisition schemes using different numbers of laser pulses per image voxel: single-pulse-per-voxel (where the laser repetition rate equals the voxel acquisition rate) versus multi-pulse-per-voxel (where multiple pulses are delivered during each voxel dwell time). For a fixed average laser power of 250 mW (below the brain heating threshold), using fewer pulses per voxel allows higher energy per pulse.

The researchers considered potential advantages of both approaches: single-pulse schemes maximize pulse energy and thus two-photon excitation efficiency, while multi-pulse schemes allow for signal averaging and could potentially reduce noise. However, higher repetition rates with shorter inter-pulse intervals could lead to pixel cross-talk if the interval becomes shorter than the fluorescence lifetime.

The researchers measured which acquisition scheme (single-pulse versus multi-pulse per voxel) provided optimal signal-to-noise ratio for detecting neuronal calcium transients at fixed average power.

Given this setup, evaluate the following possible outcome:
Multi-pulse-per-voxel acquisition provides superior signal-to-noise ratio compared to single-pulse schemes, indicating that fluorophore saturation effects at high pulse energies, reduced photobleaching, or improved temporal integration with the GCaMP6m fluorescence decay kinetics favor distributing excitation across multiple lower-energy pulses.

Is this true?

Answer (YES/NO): NO